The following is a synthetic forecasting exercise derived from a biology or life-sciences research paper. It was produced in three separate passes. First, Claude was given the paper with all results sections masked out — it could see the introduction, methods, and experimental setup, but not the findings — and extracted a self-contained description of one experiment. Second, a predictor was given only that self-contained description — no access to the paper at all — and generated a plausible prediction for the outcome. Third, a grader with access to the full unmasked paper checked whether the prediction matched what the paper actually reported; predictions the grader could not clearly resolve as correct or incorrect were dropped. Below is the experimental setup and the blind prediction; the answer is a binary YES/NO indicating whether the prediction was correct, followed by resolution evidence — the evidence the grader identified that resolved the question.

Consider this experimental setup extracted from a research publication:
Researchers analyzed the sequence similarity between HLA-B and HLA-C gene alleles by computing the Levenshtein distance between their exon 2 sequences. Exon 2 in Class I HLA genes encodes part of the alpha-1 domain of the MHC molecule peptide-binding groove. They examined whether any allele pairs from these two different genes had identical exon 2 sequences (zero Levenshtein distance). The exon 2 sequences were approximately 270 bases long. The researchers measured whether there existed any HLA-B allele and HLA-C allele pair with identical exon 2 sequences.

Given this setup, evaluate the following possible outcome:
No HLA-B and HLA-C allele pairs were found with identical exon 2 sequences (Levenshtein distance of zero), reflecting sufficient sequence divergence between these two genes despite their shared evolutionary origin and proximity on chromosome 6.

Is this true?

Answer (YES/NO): NO